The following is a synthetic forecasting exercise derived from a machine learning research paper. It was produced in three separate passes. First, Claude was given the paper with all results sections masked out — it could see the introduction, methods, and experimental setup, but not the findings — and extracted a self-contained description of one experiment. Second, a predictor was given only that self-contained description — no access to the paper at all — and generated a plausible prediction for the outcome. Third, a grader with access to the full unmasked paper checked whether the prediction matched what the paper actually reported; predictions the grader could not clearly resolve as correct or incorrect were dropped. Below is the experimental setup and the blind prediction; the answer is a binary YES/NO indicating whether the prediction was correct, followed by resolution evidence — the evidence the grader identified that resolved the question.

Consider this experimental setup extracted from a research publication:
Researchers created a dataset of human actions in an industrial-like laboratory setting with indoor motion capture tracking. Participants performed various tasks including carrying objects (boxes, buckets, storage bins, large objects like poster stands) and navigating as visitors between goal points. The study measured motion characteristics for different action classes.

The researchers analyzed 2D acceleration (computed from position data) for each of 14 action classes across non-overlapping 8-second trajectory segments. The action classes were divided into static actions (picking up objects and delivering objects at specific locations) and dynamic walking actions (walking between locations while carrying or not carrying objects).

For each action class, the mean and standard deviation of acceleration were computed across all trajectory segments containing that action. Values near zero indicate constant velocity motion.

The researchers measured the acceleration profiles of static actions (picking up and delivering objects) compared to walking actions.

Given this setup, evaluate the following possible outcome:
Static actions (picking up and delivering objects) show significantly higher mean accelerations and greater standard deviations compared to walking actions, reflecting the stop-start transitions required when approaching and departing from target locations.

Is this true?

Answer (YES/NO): NO